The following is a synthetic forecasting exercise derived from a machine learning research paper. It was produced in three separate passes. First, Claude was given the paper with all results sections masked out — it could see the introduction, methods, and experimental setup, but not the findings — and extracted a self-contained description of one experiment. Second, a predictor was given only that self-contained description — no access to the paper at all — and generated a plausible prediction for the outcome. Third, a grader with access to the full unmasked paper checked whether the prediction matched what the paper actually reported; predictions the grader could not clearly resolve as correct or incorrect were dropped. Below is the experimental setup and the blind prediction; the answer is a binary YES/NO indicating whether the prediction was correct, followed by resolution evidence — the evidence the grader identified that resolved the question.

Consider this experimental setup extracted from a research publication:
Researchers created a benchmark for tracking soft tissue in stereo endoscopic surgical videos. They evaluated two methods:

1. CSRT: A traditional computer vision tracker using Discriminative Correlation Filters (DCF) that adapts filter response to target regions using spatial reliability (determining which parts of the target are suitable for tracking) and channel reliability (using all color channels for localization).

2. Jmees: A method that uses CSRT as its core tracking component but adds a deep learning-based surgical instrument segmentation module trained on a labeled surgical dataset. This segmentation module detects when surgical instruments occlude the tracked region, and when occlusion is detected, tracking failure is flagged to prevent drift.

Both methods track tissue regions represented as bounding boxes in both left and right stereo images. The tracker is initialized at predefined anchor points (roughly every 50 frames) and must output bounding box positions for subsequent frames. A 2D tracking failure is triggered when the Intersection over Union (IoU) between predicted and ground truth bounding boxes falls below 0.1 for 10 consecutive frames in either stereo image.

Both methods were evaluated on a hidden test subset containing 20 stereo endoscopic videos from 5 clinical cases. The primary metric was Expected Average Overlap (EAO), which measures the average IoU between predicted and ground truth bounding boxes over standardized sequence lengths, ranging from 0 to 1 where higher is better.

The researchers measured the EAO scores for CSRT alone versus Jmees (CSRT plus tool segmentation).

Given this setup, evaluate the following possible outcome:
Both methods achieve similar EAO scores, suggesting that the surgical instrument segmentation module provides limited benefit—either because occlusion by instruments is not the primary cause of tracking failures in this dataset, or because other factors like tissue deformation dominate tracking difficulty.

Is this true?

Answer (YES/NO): YES